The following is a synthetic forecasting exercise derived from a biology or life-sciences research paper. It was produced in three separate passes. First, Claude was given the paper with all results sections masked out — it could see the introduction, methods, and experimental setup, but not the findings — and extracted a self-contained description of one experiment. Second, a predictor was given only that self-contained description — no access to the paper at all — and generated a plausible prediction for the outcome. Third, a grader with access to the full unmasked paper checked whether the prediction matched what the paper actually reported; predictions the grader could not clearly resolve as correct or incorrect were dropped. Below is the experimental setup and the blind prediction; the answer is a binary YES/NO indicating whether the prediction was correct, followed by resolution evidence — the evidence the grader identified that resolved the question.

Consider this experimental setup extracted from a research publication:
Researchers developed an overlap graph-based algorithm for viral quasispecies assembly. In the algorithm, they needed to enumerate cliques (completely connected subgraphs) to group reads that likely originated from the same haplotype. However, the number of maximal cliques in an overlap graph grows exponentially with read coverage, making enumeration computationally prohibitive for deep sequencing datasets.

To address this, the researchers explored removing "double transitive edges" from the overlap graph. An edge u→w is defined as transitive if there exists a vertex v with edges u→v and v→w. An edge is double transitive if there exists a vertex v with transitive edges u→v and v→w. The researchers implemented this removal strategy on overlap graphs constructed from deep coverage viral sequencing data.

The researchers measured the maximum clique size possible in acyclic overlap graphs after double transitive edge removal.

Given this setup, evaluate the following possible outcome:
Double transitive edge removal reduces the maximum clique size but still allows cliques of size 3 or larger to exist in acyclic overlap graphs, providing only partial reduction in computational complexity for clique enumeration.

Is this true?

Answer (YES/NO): NO